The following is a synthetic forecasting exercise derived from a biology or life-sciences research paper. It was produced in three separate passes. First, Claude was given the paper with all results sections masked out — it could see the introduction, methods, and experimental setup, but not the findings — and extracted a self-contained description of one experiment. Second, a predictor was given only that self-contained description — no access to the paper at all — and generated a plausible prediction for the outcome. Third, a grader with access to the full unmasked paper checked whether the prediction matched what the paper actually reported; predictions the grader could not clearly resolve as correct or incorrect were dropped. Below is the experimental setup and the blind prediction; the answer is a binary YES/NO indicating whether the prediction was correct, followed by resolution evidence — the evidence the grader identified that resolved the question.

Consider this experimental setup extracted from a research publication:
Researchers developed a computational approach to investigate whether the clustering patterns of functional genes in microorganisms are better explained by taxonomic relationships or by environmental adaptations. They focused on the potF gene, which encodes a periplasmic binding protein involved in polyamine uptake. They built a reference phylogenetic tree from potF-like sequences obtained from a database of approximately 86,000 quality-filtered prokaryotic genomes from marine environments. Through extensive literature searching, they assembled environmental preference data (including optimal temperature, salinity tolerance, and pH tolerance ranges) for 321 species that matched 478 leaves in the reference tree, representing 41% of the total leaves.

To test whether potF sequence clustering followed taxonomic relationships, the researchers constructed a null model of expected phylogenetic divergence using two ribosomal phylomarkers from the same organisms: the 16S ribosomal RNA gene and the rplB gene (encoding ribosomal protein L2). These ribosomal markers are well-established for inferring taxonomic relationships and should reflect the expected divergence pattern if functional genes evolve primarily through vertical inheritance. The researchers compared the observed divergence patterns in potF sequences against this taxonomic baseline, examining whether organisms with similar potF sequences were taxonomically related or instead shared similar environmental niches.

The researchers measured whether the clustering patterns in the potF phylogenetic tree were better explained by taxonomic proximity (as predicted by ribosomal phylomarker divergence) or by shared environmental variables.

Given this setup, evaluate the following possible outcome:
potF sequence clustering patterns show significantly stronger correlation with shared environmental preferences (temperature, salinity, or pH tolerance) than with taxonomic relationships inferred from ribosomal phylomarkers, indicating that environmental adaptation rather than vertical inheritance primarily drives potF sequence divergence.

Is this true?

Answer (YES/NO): YES